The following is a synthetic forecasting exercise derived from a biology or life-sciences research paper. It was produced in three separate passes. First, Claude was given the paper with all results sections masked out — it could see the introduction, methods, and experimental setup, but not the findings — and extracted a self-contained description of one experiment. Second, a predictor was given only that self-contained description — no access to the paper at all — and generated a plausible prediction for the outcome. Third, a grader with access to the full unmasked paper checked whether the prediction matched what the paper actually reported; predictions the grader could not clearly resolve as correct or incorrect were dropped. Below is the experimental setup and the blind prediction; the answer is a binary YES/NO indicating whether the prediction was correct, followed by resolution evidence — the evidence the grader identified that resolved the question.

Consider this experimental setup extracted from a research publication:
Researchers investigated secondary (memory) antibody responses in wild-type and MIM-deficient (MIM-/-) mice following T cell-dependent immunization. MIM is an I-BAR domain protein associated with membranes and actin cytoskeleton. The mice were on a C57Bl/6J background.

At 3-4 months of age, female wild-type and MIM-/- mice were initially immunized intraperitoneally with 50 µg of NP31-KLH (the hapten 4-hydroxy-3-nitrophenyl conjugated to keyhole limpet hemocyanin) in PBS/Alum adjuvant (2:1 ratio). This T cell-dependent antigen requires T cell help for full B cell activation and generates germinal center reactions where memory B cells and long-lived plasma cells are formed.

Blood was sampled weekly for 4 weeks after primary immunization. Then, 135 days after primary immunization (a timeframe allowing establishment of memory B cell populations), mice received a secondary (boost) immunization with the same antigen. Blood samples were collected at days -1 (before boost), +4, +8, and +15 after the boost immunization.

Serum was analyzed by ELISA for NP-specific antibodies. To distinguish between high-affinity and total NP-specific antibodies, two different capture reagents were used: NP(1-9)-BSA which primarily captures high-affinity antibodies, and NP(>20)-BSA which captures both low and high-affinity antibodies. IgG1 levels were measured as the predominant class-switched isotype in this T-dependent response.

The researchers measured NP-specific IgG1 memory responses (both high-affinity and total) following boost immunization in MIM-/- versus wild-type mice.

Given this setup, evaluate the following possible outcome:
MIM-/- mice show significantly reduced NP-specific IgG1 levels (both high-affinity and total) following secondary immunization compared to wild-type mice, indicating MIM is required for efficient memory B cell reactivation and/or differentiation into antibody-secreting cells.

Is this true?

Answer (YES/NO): NO